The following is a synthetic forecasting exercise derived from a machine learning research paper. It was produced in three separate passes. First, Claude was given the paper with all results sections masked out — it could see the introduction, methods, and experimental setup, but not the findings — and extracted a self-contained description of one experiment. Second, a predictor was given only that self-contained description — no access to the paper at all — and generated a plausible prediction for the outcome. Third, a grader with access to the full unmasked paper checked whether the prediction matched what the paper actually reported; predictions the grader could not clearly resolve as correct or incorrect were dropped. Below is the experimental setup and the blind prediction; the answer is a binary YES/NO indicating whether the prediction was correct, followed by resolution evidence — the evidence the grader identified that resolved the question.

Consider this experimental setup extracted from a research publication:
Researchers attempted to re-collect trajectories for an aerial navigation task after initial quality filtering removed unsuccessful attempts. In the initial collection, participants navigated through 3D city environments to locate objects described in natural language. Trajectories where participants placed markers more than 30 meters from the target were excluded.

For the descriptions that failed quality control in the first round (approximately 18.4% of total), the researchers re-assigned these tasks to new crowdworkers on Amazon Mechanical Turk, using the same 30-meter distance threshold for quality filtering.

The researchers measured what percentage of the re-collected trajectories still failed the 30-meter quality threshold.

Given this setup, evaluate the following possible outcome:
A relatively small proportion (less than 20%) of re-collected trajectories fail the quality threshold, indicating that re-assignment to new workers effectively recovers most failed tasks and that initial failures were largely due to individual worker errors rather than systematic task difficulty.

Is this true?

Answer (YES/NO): NO